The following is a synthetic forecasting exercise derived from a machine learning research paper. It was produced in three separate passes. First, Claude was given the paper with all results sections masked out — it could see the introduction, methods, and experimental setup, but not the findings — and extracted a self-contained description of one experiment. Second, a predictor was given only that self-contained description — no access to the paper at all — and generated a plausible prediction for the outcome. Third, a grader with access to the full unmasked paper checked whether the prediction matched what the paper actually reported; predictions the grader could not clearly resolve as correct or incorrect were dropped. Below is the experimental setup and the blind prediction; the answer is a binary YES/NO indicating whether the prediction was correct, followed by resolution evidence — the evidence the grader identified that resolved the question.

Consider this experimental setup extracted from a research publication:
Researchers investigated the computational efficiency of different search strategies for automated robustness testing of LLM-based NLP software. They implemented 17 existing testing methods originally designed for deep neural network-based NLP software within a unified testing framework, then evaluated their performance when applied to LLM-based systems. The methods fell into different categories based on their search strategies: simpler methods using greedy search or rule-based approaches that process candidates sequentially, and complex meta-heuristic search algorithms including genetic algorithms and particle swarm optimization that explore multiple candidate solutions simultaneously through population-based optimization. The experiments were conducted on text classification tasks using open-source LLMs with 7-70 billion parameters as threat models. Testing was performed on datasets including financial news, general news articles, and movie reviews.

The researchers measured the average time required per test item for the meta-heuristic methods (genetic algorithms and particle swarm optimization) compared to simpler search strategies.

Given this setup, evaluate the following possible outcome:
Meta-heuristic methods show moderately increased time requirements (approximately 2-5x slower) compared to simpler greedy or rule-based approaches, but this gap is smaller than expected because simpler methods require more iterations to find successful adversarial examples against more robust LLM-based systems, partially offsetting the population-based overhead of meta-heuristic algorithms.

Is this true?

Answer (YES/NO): NO